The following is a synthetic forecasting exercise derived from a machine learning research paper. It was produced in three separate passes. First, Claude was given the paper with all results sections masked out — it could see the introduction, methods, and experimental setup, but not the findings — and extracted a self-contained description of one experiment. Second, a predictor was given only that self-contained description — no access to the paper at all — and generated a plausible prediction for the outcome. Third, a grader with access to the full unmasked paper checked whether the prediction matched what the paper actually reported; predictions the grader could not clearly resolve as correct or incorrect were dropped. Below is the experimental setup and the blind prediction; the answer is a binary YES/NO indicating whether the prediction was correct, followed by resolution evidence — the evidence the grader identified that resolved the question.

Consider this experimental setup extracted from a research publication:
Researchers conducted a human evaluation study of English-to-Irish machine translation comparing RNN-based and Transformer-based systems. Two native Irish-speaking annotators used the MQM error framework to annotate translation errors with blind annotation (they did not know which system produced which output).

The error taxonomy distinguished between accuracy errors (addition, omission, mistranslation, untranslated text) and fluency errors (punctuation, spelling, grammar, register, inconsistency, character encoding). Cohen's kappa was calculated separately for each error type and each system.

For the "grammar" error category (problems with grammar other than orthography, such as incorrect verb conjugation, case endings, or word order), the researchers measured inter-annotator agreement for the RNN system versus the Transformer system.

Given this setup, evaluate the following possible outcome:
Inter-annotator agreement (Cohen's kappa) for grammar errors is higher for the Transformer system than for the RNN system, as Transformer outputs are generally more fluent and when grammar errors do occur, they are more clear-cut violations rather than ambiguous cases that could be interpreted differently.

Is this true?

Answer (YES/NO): YES